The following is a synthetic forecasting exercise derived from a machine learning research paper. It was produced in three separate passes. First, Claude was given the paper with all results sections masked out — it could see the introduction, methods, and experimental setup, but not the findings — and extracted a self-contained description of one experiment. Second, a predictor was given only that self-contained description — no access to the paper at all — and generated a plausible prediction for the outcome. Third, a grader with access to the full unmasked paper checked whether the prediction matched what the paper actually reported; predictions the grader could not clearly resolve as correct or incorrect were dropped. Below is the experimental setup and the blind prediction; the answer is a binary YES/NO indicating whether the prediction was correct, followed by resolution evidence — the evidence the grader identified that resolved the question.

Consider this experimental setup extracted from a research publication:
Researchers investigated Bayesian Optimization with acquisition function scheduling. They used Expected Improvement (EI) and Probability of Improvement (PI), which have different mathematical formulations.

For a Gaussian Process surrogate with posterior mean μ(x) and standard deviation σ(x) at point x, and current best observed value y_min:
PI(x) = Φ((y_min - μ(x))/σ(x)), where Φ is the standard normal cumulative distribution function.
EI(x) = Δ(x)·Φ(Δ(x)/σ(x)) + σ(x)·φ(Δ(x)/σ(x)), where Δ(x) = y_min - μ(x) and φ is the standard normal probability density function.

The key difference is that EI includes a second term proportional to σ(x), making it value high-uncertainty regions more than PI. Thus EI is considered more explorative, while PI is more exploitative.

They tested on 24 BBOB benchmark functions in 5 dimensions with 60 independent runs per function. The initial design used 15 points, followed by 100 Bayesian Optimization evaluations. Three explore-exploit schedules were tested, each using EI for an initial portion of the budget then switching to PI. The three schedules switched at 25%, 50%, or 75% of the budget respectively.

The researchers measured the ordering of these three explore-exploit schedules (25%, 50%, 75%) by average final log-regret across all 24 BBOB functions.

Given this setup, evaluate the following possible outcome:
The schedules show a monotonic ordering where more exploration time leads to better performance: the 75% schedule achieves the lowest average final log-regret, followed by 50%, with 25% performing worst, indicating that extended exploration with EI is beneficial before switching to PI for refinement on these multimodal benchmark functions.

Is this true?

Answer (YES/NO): NO